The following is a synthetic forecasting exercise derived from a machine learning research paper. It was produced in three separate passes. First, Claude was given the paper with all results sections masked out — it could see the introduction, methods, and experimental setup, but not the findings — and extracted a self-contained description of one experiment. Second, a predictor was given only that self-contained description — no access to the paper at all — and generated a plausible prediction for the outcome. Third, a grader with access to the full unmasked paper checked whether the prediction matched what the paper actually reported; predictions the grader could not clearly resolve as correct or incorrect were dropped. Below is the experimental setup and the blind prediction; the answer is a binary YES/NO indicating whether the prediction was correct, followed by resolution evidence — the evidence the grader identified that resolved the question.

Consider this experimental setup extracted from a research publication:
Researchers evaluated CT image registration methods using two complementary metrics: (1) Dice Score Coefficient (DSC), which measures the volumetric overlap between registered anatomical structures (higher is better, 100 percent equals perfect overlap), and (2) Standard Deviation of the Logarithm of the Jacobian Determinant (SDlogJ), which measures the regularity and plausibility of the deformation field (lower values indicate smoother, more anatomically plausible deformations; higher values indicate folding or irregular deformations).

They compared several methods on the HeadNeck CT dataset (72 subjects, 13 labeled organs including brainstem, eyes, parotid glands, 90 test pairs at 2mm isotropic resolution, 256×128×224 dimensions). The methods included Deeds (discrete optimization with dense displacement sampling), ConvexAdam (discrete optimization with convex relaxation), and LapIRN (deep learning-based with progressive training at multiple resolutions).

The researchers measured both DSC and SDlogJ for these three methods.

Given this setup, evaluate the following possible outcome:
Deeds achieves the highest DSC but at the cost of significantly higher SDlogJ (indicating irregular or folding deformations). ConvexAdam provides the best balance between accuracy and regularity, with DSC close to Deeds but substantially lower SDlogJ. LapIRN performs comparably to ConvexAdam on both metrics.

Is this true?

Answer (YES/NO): NO